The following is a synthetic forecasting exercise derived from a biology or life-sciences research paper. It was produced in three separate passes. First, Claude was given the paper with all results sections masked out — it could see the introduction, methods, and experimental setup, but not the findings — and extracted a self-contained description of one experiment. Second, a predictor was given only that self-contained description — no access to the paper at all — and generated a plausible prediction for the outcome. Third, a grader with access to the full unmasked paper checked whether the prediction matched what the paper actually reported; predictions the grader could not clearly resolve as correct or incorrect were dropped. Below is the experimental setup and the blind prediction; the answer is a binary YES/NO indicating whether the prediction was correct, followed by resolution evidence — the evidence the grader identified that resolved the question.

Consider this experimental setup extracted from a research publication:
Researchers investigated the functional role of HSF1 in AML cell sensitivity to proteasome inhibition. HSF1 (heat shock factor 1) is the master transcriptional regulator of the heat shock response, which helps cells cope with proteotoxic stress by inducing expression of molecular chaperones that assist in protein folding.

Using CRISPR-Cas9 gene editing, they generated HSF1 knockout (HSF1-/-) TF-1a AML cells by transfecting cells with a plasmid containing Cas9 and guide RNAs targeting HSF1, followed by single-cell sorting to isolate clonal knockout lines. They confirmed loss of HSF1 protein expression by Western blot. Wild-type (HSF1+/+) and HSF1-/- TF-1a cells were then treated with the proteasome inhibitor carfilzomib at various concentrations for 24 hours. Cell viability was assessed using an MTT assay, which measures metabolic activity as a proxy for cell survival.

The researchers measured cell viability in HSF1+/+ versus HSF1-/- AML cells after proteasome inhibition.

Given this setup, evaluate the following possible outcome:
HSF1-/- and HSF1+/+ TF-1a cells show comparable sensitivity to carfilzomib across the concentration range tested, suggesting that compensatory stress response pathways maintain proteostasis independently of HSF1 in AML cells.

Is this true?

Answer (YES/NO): NO